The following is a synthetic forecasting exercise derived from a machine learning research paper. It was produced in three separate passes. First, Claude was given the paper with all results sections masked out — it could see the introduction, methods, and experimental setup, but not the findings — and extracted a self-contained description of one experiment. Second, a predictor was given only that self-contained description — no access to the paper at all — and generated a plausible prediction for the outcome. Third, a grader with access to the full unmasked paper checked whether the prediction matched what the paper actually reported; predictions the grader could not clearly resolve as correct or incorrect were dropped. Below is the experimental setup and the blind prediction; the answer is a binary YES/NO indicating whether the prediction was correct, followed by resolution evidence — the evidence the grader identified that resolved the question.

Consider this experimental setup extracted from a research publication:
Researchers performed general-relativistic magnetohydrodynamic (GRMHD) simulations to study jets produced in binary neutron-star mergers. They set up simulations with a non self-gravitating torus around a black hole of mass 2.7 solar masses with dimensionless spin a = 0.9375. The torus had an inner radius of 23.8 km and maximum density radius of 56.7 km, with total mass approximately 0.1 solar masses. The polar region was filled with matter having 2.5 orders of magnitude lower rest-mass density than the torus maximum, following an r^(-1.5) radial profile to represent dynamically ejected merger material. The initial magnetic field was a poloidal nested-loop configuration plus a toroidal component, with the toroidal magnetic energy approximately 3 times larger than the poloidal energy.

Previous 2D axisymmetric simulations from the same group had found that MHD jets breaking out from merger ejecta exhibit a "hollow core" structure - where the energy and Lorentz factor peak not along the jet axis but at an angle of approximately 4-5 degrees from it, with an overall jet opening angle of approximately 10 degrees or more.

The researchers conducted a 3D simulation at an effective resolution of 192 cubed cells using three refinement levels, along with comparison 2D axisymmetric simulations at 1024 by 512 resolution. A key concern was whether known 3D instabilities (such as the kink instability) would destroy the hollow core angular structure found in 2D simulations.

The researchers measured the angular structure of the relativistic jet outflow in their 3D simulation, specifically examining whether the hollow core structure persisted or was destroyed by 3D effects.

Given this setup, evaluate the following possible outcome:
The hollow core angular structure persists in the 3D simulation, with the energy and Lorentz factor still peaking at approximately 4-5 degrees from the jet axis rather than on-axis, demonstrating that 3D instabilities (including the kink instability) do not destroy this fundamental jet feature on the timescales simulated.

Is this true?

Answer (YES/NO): YES